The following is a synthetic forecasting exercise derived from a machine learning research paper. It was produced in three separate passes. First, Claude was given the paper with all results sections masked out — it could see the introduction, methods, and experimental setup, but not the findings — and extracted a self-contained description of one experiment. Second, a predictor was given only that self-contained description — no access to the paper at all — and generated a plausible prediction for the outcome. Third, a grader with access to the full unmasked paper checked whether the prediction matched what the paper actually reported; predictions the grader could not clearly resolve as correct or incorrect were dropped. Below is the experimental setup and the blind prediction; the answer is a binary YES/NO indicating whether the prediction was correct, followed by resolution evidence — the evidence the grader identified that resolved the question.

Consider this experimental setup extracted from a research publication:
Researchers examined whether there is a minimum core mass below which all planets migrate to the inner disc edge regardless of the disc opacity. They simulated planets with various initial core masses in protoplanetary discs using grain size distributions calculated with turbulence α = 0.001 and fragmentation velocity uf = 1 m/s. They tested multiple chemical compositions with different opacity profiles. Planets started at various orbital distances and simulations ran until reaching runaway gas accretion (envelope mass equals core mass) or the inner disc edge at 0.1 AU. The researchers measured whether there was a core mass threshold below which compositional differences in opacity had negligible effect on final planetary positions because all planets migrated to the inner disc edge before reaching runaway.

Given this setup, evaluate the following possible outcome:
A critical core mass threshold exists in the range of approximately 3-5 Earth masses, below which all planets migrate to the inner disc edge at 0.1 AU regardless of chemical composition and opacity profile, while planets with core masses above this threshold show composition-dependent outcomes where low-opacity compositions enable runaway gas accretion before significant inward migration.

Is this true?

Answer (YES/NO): NO